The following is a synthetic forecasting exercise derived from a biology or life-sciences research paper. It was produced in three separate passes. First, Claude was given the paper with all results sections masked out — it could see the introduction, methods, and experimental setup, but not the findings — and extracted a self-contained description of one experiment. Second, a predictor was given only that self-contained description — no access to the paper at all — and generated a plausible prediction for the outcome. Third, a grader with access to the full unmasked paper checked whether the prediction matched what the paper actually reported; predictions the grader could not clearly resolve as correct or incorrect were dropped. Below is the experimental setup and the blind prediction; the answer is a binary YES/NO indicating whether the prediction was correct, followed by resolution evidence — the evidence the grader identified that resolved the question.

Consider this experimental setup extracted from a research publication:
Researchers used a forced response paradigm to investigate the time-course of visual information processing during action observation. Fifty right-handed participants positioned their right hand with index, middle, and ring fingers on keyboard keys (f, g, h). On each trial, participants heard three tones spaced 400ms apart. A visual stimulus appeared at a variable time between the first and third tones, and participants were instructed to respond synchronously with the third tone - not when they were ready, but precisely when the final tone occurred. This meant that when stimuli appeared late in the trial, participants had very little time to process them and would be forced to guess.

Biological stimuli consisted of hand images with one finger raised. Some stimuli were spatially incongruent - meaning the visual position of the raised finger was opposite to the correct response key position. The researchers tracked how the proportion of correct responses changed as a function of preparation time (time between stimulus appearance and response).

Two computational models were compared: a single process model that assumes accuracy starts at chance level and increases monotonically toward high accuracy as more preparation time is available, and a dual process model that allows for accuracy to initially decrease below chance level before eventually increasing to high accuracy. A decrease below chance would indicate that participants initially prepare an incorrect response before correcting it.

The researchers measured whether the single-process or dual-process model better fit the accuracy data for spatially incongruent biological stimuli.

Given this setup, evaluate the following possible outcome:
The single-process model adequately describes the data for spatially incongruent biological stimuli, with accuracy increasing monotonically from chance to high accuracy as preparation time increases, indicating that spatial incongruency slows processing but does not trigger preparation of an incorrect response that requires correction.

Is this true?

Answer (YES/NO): NO